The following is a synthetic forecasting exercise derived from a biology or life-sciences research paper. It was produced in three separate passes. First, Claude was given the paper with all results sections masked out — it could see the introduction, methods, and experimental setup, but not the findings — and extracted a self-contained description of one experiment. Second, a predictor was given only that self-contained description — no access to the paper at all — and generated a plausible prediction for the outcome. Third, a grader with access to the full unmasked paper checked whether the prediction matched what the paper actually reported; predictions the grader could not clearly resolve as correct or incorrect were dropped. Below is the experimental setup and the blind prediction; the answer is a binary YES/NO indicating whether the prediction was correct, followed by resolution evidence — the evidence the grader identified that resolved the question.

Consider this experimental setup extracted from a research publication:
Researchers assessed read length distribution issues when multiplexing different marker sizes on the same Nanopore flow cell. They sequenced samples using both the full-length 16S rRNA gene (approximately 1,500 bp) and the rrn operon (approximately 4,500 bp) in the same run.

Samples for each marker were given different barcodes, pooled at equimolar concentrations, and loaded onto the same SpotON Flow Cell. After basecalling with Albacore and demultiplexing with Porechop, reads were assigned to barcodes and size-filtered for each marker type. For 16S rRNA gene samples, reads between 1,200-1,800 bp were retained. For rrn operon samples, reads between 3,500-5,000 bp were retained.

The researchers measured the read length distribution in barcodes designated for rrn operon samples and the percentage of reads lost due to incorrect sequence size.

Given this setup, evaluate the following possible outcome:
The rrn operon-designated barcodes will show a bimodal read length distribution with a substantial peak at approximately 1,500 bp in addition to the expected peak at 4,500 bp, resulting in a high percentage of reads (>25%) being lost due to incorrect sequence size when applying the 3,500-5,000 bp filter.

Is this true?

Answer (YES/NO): YES